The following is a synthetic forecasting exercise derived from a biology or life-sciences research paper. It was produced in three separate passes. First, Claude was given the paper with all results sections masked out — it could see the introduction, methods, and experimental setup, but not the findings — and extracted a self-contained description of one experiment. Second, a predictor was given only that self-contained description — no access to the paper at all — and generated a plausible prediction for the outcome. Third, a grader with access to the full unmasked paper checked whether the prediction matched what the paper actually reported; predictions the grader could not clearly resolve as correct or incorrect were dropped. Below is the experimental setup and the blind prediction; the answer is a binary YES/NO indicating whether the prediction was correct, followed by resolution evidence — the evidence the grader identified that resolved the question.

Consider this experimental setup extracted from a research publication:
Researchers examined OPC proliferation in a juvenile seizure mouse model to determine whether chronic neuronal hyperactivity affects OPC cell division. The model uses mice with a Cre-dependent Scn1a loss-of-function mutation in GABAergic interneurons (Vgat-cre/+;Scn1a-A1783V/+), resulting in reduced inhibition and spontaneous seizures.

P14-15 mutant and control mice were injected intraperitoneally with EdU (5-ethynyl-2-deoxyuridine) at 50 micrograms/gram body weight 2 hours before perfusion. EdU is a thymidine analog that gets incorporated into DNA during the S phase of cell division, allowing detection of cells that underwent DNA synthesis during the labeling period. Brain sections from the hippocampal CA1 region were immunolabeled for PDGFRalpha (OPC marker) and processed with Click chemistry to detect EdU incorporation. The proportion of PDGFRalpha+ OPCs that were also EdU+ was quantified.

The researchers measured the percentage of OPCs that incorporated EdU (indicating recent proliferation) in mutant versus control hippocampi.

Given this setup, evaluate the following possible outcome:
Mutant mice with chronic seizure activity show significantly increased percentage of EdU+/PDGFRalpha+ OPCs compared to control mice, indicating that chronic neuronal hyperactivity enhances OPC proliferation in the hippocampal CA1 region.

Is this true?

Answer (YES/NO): NO